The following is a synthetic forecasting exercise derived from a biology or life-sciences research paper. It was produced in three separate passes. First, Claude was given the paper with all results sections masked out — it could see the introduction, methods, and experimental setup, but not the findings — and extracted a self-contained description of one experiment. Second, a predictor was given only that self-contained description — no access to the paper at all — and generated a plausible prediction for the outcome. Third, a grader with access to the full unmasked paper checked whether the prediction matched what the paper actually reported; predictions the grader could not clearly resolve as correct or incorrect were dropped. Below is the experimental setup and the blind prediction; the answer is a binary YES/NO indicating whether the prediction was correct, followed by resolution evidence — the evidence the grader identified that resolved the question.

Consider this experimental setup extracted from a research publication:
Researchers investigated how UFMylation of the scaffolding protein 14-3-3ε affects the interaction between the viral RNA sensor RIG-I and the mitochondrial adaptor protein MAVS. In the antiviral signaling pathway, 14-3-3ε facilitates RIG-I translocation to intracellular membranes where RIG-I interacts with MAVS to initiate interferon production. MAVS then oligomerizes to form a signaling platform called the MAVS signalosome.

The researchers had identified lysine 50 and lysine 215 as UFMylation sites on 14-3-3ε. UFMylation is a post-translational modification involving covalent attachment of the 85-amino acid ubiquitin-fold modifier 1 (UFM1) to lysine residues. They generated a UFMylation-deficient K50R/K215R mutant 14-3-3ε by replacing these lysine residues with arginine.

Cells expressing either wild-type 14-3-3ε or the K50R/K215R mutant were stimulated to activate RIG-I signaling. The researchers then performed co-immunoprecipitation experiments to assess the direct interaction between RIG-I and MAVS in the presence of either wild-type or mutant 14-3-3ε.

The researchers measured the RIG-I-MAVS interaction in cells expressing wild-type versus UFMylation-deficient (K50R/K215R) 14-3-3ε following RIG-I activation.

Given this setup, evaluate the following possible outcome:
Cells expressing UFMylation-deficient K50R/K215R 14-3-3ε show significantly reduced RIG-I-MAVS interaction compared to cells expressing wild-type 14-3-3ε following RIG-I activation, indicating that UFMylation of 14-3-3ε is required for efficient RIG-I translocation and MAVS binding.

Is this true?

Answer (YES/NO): NO